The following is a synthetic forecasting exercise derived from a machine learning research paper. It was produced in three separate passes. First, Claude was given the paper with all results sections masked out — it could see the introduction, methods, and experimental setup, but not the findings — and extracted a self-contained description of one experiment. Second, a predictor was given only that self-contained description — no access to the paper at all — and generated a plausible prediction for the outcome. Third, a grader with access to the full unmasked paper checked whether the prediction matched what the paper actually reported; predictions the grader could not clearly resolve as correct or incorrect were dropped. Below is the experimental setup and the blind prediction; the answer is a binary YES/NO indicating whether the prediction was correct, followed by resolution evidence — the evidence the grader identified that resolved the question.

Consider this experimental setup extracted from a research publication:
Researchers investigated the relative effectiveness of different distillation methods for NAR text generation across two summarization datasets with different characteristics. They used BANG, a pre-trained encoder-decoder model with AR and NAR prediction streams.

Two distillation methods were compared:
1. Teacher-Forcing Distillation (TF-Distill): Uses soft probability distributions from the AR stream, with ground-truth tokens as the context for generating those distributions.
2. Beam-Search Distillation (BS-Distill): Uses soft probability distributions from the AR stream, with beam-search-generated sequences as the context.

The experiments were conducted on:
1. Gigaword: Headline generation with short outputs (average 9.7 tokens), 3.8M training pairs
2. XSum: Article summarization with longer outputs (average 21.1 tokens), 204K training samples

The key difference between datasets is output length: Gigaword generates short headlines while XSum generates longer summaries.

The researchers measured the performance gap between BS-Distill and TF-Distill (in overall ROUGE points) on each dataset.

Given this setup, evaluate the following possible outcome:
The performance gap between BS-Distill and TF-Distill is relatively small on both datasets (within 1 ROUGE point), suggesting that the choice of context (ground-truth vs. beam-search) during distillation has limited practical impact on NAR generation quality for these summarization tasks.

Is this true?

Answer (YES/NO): NO